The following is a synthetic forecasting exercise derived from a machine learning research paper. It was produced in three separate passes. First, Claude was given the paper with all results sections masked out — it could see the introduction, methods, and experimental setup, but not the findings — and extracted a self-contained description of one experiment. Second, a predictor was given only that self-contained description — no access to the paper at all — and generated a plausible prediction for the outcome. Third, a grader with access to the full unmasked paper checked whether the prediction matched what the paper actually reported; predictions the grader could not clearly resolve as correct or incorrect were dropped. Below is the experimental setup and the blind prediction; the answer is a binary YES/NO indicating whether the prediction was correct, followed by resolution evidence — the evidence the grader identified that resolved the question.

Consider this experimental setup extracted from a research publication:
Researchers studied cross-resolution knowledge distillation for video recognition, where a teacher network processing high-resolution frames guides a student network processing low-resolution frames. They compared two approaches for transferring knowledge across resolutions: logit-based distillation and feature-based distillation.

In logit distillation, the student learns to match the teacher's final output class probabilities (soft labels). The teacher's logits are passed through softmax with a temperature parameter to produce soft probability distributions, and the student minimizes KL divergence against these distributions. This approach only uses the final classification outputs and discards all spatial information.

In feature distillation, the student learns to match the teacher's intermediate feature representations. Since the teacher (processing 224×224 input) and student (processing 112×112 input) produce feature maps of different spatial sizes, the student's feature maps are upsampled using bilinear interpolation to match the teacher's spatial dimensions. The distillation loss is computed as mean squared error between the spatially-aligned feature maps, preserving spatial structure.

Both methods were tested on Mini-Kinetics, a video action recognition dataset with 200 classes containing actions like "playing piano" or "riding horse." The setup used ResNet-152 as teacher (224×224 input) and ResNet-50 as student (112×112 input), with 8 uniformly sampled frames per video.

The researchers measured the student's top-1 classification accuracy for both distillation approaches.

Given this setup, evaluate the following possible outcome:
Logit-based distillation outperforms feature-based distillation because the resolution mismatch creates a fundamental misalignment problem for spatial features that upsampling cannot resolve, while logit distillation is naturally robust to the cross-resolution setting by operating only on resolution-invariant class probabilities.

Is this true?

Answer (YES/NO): NO